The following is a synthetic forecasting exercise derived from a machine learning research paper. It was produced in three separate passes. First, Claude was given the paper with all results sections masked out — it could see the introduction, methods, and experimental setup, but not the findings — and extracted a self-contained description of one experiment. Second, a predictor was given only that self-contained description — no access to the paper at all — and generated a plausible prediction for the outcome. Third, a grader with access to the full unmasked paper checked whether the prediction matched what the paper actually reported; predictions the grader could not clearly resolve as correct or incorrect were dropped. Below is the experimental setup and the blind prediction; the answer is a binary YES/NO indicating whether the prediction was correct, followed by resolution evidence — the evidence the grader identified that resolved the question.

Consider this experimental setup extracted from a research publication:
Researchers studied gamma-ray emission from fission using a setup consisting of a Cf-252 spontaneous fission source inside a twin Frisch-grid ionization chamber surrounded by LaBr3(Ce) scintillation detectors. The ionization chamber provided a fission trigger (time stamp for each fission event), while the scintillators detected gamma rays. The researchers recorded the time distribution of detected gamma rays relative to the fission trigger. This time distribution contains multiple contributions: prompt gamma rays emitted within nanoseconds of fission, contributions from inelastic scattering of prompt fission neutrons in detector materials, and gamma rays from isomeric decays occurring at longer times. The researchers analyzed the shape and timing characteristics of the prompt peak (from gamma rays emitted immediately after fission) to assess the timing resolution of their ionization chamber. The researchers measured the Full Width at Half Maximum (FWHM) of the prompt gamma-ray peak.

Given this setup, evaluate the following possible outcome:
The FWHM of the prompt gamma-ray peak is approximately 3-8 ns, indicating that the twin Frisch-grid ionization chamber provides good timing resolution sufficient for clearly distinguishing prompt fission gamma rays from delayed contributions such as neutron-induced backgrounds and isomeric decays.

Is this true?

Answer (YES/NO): NO